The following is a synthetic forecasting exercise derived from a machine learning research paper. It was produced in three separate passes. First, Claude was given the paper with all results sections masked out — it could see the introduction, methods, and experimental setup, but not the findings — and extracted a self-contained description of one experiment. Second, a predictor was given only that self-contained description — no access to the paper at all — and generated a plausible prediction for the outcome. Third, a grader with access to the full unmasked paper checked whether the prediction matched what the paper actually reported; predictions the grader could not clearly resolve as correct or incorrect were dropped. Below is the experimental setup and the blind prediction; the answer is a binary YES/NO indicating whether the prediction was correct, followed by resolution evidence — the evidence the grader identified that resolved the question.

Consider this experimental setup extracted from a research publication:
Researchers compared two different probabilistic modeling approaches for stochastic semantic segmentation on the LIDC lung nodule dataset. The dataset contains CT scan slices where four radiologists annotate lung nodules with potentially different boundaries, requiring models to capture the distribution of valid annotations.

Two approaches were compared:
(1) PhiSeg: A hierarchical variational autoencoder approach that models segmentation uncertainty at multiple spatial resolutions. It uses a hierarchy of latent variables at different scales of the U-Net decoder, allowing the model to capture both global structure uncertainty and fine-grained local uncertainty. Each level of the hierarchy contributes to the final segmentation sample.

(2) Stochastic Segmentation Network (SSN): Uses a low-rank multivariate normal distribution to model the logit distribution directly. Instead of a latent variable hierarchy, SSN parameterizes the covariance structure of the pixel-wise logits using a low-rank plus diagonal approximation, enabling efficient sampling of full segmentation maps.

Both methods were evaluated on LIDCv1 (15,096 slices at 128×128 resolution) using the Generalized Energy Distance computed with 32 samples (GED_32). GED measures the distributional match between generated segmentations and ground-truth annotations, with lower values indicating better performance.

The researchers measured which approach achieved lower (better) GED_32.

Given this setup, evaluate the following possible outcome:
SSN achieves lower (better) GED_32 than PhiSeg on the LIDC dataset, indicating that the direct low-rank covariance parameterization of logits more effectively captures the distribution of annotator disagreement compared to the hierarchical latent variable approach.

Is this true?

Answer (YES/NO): YES